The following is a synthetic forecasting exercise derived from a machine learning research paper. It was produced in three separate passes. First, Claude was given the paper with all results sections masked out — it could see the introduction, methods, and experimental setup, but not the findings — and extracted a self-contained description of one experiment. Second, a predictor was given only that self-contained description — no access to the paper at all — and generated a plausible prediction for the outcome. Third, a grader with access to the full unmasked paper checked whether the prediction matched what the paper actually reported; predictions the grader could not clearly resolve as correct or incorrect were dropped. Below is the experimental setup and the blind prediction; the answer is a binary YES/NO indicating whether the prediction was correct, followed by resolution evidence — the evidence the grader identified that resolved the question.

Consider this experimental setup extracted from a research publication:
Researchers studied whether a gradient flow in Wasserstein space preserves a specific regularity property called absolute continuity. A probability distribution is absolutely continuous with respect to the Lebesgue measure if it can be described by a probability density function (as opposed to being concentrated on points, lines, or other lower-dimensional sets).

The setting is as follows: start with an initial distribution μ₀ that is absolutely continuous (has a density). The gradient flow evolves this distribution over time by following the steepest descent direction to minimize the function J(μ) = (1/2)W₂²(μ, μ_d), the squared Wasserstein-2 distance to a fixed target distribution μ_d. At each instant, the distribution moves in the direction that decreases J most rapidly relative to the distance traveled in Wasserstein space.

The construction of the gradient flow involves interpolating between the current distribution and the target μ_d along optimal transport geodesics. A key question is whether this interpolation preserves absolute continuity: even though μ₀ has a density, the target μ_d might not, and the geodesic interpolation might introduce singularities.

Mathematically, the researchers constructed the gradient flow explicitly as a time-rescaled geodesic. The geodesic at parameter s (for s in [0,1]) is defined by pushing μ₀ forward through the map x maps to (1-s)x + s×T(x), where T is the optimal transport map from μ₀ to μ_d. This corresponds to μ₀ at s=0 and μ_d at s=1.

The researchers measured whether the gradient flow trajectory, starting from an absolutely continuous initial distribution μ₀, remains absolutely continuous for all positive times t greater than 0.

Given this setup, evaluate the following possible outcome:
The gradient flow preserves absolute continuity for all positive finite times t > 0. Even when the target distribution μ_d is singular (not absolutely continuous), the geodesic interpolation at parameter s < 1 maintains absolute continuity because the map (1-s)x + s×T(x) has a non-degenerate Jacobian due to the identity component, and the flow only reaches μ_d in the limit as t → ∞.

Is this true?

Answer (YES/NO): YES